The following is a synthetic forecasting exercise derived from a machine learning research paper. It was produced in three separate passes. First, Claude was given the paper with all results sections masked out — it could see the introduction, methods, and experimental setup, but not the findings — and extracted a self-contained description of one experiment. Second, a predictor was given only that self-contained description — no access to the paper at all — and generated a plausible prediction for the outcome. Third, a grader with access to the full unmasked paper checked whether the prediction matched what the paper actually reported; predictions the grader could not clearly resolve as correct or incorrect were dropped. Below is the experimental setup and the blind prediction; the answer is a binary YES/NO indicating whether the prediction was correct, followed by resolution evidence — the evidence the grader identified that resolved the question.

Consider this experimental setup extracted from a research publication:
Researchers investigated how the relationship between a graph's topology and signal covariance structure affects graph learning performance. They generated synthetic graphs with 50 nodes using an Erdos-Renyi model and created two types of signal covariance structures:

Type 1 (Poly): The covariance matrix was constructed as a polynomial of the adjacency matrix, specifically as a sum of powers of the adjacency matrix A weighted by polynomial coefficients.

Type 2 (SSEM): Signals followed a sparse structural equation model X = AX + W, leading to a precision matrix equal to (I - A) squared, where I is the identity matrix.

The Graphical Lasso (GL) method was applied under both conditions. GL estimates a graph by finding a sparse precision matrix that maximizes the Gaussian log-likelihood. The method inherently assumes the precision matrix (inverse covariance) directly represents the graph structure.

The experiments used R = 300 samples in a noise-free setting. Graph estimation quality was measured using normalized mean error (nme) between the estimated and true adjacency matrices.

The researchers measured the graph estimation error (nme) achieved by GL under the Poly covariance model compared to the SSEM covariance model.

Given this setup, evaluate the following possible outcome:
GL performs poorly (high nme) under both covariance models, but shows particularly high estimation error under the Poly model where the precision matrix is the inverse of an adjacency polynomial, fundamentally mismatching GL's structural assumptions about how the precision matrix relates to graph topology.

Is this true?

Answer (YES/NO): YES